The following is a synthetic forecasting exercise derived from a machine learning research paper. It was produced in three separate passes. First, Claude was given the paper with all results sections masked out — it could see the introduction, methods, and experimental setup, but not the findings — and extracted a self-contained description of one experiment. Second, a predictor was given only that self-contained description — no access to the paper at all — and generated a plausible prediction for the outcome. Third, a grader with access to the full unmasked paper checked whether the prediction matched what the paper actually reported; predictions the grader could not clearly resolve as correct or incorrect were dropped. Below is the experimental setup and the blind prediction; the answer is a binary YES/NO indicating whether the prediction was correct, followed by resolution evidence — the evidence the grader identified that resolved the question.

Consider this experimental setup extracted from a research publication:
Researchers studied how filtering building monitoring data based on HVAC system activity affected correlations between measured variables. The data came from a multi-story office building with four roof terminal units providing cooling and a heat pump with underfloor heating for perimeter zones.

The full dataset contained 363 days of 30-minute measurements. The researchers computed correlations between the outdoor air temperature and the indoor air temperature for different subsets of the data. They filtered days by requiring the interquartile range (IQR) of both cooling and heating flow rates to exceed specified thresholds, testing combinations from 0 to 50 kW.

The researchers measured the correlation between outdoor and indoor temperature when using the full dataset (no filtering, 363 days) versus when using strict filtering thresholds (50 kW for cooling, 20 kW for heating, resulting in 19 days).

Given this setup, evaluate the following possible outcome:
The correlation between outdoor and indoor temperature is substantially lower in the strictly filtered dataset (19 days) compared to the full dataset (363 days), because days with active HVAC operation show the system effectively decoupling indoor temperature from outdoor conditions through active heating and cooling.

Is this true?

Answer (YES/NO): NO